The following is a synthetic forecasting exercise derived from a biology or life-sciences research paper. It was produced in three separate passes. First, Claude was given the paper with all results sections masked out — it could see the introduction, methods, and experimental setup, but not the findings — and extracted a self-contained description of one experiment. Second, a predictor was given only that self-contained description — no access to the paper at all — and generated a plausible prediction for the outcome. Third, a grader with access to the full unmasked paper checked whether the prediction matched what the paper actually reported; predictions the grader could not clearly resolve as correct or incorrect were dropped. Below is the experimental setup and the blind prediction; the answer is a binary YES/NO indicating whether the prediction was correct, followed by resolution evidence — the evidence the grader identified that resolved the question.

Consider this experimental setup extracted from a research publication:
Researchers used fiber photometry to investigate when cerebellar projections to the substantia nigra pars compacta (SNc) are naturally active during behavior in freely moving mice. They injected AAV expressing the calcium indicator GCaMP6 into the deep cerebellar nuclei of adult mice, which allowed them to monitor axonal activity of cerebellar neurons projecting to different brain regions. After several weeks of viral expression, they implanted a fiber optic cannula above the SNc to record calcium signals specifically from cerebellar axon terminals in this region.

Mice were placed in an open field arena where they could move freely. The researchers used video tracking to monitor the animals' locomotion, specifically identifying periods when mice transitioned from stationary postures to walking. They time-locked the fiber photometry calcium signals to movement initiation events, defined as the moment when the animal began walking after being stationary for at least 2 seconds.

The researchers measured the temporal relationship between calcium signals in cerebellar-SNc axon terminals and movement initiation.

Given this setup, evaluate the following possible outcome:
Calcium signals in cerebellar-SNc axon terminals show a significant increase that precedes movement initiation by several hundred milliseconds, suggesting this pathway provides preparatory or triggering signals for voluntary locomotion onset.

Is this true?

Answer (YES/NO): YES